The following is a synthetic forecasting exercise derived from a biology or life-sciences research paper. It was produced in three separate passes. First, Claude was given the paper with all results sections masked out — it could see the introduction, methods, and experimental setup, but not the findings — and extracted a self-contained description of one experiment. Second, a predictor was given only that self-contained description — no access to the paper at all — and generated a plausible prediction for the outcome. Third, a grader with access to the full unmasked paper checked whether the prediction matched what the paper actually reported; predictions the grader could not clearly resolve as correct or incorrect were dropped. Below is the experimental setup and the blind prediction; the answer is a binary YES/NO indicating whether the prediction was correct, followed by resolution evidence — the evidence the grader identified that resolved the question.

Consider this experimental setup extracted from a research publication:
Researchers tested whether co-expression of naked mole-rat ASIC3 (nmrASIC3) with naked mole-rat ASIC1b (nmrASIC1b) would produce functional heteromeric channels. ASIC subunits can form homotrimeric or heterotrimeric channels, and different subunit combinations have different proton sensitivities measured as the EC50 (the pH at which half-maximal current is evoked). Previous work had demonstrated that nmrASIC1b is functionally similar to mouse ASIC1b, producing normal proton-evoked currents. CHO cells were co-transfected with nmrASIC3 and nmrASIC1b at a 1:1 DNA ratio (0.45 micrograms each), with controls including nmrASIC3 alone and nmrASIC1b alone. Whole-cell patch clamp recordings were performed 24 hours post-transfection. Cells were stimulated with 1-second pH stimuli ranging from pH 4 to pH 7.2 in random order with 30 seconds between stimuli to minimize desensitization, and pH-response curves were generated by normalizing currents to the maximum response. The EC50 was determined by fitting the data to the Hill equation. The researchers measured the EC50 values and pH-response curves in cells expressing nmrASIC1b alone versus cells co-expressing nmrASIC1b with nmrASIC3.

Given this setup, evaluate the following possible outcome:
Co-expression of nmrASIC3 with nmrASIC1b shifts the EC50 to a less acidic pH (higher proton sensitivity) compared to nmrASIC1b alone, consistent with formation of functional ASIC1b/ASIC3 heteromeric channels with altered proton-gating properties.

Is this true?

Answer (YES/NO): NO